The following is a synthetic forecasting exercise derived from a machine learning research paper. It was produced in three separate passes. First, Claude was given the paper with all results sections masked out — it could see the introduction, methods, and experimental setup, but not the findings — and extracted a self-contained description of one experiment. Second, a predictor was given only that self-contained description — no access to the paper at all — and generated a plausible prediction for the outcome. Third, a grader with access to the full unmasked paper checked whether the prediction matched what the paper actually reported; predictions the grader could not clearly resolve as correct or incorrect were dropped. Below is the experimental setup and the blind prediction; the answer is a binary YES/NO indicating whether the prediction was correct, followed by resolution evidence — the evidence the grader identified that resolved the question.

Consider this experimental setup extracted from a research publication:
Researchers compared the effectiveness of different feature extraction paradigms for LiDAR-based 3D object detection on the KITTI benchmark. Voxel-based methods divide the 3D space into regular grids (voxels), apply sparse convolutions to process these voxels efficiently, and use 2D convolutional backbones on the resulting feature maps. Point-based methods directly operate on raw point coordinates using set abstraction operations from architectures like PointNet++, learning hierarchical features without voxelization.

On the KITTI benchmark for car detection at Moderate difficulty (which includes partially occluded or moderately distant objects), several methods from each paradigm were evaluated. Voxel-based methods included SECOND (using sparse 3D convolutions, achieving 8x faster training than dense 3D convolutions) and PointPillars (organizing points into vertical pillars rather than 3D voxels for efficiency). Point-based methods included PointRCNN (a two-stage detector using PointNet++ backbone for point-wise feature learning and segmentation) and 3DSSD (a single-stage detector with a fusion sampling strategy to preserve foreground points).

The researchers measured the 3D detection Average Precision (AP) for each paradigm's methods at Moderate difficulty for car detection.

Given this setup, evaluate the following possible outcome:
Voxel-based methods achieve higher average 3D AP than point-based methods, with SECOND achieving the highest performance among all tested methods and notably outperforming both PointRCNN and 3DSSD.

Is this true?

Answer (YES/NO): NO